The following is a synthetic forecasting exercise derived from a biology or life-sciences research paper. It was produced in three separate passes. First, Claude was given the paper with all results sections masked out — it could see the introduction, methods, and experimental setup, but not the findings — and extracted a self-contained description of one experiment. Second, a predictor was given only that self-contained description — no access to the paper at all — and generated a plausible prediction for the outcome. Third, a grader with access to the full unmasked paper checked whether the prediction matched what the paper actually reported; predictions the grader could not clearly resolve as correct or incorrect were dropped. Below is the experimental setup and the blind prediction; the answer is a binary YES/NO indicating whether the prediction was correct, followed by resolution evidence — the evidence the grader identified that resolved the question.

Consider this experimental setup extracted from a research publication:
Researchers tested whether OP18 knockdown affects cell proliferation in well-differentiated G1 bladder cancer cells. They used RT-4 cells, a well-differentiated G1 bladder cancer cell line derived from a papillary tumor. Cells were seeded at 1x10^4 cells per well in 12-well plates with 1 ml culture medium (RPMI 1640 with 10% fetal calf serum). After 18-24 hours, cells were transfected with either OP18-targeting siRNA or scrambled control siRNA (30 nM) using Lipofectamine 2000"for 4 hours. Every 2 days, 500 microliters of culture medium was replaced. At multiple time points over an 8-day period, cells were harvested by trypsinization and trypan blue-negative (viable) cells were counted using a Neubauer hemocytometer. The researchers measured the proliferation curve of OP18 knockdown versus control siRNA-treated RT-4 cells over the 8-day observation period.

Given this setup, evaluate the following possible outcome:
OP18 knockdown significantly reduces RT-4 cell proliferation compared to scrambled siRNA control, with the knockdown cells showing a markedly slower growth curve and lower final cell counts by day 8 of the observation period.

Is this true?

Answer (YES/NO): NO